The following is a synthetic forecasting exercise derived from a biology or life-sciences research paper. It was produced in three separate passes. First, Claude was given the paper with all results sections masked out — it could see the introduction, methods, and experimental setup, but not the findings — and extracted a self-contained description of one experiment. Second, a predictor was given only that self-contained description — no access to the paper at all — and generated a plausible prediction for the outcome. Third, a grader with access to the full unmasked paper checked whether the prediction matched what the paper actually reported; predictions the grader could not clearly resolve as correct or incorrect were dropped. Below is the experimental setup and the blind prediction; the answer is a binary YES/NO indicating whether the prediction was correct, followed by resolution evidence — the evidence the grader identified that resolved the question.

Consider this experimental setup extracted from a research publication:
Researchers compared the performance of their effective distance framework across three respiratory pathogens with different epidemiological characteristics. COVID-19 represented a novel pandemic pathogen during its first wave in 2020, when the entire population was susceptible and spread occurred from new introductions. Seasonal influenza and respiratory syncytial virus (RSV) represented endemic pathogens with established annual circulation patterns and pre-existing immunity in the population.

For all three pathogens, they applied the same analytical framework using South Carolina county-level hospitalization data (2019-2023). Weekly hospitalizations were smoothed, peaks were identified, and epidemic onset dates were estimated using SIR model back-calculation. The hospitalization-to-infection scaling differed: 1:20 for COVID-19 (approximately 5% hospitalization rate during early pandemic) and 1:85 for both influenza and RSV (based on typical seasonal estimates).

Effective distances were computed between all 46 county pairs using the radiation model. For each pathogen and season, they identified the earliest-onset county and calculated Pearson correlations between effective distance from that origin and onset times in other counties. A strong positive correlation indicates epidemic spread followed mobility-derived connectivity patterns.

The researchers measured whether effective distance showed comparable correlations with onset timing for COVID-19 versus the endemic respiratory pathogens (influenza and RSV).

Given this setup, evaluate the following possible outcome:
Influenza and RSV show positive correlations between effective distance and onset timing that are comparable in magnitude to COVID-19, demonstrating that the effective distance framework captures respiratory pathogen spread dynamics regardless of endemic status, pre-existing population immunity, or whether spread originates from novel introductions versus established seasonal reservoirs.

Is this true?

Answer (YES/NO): YES